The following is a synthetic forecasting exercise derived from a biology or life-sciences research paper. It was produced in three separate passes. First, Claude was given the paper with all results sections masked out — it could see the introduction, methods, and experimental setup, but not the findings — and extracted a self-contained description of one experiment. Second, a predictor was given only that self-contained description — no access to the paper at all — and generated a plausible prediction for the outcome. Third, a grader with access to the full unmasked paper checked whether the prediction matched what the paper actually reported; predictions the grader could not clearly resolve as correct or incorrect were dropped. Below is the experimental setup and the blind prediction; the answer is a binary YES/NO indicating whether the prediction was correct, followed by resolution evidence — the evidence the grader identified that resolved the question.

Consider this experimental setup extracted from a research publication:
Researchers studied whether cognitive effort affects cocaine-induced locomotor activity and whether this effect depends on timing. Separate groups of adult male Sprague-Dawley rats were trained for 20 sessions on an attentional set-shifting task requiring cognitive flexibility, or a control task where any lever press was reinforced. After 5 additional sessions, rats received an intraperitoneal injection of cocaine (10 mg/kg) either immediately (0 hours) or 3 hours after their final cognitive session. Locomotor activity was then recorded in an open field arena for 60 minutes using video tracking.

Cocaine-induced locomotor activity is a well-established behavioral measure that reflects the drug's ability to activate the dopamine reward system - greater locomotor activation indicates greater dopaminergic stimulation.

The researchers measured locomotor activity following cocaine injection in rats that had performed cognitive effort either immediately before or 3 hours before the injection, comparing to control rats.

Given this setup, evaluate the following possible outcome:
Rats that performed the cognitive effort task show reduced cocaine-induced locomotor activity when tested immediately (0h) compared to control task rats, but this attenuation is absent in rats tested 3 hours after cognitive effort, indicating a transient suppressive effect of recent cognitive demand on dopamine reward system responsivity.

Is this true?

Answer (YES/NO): NO